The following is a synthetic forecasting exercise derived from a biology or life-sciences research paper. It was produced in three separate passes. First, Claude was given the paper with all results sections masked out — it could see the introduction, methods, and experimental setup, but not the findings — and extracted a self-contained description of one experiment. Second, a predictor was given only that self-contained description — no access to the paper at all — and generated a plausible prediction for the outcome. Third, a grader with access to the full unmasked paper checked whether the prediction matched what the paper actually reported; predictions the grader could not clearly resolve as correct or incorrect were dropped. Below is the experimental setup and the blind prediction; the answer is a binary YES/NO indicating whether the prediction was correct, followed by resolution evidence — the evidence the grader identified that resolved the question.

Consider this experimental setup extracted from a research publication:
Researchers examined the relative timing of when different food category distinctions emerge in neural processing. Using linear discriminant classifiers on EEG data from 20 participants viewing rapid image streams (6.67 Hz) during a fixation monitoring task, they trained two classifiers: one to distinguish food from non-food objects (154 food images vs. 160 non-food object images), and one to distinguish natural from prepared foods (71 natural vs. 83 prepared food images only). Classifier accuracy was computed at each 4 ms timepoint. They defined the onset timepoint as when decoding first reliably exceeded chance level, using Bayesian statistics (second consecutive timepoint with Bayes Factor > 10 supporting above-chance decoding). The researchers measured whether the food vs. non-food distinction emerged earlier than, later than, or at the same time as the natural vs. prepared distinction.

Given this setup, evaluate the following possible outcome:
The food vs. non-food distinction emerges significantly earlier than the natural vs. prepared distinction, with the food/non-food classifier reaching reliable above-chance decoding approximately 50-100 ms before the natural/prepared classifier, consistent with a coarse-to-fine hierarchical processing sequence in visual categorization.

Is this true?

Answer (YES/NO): NO